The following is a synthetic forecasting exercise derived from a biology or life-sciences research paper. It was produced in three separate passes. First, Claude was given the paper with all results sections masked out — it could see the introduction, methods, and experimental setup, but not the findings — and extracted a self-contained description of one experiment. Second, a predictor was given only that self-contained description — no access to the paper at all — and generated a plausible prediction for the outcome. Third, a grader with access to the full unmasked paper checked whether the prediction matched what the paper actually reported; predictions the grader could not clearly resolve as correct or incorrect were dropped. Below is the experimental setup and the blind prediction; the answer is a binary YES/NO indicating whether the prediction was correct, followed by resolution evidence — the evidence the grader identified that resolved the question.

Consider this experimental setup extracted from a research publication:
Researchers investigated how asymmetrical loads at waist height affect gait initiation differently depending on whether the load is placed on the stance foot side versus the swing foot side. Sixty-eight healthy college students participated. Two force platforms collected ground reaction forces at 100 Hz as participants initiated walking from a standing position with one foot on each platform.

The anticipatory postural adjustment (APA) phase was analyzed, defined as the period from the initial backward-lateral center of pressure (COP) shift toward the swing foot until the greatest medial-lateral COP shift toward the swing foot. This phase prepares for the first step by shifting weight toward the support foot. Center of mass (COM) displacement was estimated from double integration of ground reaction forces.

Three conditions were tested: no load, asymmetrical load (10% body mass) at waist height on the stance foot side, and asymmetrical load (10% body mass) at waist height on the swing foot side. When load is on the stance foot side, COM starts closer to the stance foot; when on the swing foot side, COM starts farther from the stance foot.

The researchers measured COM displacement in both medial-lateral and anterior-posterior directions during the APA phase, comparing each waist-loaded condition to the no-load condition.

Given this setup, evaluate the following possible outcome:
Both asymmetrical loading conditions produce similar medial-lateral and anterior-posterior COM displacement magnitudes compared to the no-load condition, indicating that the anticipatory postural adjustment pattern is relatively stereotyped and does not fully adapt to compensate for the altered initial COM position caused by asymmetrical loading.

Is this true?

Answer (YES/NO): NO